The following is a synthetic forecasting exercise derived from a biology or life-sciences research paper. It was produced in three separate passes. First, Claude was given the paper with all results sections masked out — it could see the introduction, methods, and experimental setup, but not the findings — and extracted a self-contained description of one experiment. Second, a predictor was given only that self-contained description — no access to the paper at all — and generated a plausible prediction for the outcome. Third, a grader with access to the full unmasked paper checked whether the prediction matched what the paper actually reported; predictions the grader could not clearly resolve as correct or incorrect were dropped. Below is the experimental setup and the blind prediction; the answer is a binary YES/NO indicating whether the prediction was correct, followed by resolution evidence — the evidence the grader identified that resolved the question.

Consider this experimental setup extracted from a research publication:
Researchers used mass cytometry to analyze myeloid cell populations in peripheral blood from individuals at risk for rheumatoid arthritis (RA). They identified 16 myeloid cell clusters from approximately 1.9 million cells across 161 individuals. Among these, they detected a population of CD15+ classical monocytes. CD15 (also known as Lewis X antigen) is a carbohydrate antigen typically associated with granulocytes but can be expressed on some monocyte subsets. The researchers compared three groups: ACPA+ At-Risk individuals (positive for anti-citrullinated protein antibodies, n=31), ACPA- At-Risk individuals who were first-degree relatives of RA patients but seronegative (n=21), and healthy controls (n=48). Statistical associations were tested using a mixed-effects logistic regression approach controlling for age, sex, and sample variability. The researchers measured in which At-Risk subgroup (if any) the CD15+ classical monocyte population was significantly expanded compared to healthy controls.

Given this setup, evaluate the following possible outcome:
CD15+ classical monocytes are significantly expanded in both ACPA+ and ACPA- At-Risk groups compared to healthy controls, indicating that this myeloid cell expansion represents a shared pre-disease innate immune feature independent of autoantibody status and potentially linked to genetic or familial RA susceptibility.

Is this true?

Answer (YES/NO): NO